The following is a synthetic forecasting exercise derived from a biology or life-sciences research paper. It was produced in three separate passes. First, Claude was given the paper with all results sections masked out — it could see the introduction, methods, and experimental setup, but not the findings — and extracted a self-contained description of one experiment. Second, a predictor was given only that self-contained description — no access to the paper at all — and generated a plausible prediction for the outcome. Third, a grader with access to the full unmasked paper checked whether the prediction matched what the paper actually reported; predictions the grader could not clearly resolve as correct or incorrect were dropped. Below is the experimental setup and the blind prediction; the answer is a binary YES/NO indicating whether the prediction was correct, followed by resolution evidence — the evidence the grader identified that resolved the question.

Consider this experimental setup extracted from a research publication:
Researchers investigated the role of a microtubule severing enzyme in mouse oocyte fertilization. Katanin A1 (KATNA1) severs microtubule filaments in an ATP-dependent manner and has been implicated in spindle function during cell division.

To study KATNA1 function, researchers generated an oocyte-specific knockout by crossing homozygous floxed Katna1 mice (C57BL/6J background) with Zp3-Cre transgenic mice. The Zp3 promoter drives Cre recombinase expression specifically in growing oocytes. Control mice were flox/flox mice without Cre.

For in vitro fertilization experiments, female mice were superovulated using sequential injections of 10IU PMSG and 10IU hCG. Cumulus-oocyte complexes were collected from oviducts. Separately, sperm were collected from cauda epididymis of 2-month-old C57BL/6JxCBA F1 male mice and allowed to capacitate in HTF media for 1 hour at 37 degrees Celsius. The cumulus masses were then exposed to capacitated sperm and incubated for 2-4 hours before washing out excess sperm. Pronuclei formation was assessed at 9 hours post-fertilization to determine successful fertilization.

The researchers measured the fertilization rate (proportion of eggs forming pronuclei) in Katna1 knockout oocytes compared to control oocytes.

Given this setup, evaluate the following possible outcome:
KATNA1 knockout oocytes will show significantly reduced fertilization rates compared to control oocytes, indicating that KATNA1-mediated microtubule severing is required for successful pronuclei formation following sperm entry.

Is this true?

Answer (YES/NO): YES